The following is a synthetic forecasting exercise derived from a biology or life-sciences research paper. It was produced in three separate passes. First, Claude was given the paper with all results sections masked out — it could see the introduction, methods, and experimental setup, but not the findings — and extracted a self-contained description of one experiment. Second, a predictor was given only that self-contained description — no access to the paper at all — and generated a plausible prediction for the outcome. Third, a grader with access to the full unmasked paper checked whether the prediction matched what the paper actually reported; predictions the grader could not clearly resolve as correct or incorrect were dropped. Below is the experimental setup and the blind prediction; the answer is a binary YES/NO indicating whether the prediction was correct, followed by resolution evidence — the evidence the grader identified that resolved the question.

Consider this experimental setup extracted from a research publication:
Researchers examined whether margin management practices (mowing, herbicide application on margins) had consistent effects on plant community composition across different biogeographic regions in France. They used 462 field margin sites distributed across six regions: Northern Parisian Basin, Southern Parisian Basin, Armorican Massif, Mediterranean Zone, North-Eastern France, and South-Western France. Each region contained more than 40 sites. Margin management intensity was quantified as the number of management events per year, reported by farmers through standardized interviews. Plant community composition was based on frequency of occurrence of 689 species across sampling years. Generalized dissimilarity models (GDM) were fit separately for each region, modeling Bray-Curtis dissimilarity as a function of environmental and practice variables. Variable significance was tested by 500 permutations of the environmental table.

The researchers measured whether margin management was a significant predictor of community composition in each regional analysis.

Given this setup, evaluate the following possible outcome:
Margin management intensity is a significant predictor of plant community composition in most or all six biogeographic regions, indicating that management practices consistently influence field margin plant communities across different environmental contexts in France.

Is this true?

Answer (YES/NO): NO